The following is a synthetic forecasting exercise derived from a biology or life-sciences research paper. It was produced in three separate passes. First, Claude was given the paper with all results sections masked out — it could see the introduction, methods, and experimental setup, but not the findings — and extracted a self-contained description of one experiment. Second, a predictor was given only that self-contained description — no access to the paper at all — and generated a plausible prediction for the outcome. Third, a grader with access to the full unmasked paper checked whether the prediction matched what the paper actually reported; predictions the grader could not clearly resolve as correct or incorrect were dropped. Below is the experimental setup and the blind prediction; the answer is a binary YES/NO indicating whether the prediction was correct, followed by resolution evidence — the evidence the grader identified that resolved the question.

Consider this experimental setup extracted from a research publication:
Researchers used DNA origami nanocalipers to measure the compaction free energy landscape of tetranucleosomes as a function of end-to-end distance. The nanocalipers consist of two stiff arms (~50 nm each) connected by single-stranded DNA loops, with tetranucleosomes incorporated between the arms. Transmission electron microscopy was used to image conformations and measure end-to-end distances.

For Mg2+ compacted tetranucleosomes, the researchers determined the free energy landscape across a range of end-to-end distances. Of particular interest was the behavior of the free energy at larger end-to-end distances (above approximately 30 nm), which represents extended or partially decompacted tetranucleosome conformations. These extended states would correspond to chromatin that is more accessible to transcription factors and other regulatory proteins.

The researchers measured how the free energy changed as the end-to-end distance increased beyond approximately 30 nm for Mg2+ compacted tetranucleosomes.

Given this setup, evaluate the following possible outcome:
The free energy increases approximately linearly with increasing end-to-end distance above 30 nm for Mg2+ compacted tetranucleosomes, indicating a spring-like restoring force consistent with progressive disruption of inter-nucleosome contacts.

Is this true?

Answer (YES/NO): YES